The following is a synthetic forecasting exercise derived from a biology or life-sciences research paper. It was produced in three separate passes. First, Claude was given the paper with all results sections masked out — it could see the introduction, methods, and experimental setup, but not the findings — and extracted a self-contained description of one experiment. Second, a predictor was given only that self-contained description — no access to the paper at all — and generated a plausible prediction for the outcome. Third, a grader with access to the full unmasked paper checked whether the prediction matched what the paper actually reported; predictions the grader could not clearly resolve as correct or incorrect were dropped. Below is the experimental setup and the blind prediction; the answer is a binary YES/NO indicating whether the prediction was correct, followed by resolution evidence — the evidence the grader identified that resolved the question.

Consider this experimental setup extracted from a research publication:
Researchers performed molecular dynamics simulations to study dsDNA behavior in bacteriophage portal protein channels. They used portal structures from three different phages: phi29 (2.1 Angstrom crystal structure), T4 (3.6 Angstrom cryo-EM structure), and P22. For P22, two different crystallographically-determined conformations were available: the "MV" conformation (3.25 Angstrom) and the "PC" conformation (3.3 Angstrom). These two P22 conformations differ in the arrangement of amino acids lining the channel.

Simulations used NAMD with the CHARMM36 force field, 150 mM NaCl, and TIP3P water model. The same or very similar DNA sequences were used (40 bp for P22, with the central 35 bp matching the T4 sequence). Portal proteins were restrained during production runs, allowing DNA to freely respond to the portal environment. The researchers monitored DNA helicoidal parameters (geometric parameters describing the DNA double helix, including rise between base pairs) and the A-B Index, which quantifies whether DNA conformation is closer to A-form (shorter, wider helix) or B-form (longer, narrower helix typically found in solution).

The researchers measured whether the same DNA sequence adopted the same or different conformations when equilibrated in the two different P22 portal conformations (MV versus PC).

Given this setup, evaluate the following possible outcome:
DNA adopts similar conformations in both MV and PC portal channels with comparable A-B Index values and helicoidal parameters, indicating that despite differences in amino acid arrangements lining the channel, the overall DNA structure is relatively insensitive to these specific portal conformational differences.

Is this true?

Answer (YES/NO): NO